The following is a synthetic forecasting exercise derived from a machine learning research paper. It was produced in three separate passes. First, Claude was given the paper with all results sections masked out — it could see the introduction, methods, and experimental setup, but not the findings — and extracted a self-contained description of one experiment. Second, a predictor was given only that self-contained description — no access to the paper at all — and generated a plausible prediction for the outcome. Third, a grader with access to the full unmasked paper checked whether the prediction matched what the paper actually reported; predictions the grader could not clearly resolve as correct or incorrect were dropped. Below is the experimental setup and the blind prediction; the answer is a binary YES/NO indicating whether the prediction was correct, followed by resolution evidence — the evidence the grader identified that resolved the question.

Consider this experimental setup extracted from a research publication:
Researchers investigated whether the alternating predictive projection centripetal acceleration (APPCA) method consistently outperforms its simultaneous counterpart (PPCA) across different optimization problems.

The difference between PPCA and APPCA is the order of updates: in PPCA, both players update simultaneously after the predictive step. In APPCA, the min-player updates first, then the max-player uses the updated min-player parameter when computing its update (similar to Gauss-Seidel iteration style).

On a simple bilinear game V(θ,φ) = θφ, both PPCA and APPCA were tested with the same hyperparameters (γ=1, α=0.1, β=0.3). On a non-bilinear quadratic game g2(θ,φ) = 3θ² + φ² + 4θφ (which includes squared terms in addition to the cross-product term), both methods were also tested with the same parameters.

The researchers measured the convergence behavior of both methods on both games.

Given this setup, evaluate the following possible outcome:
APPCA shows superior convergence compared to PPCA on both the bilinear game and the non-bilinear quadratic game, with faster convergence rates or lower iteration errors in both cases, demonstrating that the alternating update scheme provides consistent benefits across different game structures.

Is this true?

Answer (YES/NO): NO